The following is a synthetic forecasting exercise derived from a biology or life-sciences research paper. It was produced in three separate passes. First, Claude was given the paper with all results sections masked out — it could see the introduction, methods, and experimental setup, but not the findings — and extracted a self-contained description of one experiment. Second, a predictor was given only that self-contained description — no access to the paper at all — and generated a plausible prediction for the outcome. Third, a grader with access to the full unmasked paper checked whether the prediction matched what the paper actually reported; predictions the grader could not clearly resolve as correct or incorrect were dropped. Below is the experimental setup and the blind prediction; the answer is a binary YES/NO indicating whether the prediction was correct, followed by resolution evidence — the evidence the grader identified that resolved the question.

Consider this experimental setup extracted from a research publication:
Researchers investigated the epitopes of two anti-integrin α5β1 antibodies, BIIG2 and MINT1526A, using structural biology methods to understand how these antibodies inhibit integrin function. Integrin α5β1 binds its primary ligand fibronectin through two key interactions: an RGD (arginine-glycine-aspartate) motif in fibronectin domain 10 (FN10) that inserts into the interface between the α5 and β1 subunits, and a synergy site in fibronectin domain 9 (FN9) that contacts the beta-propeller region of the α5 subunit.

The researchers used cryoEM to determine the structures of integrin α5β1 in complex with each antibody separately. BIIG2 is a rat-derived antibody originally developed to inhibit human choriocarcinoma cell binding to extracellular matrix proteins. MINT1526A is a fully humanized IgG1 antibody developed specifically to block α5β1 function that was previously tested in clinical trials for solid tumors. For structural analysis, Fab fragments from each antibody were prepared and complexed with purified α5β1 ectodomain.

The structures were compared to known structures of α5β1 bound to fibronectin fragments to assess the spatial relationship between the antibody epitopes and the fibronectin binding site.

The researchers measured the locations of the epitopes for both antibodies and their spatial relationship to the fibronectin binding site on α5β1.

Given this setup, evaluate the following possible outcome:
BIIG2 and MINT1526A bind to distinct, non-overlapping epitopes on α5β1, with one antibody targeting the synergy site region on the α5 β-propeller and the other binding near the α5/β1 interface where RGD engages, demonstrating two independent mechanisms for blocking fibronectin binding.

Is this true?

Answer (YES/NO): NO